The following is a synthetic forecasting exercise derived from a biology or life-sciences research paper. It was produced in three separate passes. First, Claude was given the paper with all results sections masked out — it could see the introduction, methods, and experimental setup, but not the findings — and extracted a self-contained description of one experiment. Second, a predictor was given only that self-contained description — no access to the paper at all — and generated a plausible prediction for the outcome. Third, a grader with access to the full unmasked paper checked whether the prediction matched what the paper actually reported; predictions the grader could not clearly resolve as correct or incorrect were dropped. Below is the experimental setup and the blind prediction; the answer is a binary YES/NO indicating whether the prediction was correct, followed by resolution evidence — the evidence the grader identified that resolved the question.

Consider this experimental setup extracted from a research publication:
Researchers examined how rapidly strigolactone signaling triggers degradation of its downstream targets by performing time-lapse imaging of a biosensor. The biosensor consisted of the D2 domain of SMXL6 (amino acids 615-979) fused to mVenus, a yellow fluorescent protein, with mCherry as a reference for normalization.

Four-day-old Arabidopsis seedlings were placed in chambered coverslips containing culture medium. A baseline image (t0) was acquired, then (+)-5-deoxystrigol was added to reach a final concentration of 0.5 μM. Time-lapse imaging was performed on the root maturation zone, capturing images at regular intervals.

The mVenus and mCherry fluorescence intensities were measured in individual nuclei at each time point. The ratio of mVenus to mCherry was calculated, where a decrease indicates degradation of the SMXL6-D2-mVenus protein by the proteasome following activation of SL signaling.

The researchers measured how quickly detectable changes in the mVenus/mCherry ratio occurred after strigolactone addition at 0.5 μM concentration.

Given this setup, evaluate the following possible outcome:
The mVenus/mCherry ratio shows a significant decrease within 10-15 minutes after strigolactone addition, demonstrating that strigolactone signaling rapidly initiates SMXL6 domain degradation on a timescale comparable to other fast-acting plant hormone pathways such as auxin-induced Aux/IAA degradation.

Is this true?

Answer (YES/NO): YES